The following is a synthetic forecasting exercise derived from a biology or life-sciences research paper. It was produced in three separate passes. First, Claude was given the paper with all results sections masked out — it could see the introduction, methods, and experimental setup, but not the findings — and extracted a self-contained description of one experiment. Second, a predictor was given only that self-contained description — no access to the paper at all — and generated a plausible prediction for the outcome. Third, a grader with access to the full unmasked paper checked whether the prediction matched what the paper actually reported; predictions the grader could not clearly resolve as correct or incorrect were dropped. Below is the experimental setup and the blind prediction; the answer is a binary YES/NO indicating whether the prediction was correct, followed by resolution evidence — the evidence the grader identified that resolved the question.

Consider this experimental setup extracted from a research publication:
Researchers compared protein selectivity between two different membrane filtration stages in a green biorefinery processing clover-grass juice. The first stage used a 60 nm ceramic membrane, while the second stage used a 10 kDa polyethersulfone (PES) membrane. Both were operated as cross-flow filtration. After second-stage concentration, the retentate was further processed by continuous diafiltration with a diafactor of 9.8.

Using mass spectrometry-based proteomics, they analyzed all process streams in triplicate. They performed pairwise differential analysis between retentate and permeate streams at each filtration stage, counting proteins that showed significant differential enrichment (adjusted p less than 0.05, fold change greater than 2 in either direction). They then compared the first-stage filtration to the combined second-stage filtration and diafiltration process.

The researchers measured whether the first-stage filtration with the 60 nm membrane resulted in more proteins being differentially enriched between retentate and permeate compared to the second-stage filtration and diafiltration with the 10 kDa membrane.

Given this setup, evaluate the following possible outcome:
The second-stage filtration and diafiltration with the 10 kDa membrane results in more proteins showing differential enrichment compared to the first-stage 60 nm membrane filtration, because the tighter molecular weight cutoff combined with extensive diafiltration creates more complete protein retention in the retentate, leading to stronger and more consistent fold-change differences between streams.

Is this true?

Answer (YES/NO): NO